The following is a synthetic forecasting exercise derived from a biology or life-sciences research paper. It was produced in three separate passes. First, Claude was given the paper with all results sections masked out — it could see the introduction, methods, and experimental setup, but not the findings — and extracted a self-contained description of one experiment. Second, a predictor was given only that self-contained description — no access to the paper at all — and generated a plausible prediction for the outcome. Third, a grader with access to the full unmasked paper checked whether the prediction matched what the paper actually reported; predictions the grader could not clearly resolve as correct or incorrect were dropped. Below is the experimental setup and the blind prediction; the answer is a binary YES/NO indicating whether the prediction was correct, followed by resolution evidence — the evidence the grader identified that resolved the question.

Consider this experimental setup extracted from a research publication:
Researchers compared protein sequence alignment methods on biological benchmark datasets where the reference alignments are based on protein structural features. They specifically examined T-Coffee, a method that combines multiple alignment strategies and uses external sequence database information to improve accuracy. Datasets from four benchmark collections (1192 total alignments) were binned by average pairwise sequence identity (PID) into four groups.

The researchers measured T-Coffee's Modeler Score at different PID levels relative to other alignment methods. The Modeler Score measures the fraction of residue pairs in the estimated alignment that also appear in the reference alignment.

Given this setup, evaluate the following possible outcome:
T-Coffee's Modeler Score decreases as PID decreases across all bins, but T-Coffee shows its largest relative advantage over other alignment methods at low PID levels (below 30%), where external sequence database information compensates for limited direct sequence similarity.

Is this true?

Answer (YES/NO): NO